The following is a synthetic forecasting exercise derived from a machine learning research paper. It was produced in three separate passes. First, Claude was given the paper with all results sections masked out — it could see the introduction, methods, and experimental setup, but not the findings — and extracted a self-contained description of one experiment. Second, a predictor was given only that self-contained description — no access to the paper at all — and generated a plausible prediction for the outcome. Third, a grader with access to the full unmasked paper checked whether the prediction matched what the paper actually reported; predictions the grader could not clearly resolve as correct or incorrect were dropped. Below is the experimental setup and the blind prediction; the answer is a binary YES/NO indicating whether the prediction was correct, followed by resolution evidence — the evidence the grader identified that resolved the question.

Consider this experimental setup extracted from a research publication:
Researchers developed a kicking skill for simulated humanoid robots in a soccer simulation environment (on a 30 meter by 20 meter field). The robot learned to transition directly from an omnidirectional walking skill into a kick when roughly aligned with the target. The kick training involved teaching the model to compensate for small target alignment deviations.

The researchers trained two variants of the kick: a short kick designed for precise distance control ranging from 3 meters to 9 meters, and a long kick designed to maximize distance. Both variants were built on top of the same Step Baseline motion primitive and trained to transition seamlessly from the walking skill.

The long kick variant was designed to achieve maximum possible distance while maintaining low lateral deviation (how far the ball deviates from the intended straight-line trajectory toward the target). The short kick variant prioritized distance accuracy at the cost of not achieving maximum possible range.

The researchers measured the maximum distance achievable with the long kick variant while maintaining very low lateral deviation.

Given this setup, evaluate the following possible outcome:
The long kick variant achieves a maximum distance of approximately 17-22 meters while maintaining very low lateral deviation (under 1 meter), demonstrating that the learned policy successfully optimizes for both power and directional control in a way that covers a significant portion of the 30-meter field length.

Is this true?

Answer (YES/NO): NO